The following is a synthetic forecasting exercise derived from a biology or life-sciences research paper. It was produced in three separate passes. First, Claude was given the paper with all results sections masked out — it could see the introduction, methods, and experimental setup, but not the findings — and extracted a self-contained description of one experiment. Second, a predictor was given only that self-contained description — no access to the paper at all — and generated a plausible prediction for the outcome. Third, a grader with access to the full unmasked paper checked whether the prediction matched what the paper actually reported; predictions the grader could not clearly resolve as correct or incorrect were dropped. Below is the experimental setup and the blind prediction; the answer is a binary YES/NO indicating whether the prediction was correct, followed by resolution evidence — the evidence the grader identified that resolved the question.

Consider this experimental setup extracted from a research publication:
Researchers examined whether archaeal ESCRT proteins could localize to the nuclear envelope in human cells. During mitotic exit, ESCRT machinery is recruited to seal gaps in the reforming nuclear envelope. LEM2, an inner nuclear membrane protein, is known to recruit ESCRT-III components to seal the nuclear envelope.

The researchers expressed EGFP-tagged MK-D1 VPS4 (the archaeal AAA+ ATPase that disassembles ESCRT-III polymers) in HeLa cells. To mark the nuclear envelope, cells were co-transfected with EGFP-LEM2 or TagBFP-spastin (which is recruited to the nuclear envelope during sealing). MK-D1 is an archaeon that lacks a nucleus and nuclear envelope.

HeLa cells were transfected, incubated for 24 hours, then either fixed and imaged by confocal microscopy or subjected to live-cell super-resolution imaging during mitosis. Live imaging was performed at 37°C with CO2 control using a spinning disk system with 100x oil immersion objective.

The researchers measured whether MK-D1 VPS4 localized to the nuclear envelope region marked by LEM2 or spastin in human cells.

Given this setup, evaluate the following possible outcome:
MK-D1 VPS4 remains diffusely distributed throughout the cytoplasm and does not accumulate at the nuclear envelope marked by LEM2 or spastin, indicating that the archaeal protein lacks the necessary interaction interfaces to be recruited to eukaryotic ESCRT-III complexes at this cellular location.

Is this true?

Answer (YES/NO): NO